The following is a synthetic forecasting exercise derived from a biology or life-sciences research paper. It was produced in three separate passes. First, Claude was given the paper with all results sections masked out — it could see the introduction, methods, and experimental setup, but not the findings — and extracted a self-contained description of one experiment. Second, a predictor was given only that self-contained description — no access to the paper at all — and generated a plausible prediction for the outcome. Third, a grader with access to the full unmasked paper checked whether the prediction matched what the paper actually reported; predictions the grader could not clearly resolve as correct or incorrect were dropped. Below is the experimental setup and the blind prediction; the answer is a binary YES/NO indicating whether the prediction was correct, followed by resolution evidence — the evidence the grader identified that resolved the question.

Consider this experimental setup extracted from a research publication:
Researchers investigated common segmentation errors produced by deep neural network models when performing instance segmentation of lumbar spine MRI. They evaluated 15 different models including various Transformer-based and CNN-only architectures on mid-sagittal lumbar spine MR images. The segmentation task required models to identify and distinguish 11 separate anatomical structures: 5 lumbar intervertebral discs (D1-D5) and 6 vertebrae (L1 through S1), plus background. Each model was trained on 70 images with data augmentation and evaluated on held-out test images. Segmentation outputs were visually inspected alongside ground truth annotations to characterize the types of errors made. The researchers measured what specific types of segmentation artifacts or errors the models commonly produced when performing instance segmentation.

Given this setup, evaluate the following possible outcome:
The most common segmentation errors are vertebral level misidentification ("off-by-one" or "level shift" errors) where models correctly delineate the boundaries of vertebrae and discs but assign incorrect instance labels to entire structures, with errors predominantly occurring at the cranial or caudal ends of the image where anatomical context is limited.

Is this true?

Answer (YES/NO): NO